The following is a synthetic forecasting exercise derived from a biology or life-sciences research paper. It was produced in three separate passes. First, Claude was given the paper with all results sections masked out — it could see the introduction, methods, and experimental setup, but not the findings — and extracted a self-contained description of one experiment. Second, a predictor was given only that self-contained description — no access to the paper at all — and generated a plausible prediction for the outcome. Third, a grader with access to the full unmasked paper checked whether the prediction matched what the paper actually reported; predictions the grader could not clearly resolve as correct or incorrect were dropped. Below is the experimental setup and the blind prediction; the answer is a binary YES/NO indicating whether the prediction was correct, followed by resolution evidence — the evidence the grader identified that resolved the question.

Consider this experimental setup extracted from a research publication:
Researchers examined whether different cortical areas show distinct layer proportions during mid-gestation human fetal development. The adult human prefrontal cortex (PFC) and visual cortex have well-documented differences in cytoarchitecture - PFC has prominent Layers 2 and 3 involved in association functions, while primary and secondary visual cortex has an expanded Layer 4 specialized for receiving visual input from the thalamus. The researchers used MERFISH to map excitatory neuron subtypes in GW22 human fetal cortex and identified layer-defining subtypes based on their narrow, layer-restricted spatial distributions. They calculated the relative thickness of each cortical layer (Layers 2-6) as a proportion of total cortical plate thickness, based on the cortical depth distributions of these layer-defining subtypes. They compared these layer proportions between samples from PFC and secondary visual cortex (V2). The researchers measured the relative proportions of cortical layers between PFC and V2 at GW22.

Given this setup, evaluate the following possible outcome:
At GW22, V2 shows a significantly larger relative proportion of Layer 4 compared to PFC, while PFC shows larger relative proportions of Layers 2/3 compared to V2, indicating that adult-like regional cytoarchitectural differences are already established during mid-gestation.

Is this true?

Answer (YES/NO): YES